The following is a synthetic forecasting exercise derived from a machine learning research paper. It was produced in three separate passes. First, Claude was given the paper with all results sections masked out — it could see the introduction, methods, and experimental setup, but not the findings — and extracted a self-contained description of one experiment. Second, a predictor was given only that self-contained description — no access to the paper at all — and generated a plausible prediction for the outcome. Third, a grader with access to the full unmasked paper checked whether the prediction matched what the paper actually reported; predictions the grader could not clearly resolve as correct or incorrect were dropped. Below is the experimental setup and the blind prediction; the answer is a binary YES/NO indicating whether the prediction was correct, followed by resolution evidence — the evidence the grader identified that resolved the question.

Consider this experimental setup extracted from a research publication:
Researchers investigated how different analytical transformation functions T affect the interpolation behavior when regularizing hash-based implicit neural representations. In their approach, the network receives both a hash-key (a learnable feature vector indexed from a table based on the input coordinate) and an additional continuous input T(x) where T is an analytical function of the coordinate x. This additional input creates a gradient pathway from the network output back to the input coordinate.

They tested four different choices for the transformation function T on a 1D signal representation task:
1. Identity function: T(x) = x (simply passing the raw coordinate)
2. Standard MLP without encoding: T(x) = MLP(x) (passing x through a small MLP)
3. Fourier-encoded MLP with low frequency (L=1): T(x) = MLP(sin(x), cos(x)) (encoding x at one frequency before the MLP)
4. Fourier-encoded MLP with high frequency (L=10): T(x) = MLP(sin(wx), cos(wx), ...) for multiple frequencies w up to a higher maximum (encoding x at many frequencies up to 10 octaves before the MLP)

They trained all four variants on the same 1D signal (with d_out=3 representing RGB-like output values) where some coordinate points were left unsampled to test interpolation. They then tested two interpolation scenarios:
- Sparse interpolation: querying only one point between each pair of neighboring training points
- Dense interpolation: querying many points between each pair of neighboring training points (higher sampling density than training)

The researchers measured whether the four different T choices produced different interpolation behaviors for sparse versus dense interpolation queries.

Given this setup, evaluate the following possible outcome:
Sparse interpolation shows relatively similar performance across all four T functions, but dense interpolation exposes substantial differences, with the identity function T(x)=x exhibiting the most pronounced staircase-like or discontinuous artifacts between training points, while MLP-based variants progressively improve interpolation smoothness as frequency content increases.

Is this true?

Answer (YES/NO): NO